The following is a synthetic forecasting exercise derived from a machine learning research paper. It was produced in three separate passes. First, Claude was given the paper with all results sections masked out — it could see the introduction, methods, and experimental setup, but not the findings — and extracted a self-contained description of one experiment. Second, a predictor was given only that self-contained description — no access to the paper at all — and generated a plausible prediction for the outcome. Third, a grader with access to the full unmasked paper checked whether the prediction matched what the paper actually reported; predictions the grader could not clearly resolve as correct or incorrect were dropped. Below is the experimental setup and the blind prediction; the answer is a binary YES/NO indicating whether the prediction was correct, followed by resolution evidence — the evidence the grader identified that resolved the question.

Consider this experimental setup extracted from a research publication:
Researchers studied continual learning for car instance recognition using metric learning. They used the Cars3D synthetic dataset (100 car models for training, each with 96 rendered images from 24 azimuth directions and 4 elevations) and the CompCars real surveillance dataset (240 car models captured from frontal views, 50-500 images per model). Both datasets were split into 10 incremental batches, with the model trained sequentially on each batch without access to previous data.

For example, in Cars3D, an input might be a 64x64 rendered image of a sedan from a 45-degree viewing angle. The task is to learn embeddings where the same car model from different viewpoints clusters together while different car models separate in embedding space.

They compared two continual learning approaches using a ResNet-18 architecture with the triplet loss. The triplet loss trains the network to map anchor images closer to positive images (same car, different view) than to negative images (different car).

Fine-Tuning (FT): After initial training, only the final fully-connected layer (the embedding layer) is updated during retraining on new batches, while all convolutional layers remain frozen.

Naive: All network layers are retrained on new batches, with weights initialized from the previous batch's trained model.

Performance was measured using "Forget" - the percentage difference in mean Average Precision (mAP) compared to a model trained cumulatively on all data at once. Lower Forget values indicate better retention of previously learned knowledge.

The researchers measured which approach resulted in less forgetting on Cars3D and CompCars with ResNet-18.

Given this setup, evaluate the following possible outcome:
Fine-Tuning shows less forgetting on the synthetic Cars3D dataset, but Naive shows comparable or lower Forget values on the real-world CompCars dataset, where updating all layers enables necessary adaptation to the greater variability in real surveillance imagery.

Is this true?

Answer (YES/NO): NO